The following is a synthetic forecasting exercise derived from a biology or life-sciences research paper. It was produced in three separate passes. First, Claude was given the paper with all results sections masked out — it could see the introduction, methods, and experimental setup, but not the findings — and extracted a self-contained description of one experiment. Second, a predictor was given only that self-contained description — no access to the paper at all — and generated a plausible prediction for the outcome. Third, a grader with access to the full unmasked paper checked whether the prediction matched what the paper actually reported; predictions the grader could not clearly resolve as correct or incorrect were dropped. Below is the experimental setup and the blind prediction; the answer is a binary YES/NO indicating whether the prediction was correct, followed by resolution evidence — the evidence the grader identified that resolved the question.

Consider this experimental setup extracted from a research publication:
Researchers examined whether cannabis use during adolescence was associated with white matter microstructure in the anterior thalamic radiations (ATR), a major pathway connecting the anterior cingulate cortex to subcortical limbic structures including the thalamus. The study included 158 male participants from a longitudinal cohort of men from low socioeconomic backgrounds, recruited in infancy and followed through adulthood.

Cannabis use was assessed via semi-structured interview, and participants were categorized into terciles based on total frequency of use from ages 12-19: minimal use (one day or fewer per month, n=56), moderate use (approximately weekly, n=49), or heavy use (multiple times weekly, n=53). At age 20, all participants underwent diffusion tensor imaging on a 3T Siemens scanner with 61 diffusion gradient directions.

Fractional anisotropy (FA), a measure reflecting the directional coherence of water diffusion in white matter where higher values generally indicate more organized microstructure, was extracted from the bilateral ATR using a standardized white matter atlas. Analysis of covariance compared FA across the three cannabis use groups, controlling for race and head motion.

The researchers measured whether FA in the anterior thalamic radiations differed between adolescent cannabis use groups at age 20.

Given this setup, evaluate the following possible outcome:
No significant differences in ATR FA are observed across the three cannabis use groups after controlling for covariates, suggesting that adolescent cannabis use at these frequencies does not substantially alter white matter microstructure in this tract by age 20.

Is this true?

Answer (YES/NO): NO